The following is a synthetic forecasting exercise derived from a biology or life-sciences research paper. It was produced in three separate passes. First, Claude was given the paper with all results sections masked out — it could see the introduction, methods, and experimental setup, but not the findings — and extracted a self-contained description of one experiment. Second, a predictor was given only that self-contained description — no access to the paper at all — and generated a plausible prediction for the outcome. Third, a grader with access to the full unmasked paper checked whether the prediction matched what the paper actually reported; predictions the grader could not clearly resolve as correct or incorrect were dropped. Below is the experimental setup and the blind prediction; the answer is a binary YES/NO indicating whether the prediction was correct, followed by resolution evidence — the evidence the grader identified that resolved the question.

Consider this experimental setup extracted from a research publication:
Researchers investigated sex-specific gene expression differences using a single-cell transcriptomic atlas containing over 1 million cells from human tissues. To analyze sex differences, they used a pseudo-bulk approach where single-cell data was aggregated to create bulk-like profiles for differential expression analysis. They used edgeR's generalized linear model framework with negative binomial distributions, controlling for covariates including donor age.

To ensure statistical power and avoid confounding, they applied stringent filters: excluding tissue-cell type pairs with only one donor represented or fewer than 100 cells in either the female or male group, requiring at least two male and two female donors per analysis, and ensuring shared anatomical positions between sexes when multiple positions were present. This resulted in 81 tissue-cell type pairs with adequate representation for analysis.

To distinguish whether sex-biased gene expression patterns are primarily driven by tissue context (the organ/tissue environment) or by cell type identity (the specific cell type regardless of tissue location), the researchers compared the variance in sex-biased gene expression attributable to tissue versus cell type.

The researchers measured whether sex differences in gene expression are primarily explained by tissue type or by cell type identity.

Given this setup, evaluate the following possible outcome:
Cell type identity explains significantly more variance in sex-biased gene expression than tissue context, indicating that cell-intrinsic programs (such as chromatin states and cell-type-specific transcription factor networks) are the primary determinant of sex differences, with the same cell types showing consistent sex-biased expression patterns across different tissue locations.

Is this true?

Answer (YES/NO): YES